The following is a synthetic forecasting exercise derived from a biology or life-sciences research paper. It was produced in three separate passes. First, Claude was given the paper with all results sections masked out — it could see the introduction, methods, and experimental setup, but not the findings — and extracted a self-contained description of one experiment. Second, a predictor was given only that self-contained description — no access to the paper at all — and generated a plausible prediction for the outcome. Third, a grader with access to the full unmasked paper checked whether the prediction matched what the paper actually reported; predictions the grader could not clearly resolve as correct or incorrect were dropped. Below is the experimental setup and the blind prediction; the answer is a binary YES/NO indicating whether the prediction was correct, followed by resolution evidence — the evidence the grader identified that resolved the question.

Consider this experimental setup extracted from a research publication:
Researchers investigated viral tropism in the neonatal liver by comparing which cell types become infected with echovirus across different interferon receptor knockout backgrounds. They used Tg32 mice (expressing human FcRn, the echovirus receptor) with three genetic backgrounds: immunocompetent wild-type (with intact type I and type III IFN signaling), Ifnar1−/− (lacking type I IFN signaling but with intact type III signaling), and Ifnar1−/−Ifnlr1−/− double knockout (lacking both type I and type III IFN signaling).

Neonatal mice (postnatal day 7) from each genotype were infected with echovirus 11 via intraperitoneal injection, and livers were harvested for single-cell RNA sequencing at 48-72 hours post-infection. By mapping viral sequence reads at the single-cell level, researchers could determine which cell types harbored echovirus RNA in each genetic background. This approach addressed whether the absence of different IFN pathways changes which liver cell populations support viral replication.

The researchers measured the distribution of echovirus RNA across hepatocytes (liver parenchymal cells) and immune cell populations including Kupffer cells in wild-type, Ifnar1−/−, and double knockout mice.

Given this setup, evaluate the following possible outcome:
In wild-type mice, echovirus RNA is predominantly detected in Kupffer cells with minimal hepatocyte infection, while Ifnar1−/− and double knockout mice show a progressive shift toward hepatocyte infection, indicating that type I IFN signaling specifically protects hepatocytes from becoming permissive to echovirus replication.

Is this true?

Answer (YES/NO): NO